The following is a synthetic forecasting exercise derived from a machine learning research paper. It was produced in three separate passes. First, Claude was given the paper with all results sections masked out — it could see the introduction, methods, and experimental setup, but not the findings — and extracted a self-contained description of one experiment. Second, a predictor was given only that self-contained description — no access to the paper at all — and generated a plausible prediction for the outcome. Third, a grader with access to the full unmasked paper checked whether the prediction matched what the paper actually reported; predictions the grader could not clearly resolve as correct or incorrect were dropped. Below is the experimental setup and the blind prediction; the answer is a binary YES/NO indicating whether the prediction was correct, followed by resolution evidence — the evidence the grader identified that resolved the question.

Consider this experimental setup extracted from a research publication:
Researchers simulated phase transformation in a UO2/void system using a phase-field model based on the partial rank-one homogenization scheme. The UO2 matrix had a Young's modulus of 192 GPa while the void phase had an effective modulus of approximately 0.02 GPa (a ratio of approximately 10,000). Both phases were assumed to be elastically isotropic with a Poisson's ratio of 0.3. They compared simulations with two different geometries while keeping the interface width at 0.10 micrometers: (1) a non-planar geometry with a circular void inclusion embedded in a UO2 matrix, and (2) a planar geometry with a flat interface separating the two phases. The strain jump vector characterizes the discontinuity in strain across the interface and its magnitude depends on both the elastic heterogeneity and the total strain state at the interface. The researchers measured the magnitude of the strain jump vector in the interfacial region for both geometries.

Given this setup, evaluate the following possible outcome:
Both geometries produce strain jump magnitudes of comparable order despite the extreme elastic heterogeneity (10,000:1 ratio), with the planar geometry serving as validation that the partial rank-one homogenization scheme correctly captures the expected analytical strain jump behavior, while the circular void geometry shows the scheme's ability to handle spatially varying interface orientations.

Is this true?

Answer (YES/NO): NO